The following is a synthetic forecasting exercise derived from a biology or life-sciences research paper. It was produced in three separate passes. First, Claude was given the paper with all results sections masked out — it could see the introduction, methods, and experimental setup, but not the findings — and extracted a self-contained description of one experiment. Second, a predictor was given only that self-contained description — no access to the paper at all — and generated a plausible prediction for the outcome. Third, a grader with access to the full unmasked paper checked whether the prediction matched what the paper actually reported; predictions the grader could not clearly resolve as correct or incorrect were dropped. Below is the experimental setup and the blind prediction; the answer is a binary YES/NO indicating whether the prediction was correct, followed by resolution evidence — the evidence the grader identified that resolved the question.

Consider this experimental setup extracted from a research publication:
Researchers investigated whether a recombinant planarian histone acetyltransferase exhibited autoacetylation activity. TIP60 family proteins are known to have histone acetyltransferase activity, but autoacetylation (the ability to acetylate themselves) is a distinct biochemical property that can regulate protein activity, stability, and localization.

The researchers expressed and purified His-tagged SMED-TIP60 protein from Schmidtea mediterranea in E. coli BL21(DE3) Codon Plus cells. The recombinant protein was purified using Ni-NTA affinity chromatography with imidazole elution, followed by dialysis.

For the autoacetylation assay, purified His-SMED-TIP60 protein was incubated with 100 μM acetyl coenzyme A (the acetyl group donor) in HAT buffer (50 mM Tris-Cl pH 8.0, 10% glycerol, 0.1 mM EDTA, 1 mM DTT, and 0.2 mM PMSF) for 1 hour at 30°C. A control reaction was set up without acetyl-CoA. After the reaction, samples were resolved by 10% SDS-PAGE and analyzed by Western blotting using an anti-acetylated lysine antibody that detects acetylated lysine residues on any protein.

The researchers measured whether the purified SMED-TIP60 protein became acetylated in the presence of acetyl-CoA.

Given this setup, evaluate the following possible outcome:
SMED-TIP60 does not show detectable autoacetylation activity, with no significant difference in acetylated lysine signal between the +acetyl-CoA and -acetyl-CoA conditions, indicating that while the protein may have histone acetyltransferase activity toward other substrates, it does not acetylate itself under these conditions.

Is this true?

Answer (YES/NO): NO